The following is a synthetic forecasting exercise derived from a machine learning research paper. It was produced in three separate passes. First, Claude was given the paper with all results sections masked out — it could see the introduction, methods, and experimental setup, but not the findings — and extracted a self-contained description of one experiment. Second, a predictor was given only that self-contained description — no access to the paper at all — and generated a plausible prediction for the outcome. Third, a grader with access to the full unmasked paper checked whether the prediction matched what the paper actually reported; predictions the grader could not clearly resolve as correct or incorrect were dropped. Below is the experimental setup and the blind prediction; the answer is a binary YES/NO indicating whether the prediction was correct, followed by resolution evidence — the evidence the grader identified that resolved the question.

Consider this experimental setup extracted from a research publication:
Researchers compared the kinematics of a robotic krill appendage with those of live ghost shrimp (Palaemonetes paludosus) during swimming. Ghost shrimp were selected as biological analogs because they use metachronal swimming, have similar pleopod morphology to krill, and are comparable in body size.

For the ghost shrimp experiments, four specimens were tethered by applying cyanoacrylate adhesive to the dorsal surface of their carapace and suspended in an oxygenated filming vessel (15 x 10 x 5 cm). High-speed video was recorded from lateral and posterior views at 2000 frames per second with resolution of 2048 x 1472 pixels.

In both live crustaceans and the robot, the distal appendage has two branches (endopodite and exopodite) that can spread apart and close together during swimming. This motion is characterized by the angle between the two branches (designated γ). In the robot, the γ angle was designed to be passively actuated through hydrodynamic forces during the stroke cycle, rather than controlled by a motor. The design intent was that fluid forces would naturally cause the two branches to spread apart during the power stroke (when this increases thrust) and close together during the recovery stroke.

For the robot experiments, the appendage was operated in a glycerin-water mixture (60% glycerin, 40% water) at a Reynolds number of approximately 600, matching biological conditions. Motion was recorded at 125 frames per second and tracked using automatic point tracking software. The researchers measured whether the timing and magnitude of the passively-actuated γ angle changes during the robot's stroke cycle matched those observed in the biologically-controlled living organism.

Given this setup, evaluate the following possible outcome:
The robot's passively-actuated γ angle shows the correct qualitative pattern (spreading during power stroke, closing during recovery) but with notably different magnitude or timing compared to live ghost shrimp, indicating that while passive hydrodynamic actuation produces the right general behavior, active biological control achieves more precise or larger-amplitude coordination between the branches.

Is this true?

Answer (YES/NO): YES